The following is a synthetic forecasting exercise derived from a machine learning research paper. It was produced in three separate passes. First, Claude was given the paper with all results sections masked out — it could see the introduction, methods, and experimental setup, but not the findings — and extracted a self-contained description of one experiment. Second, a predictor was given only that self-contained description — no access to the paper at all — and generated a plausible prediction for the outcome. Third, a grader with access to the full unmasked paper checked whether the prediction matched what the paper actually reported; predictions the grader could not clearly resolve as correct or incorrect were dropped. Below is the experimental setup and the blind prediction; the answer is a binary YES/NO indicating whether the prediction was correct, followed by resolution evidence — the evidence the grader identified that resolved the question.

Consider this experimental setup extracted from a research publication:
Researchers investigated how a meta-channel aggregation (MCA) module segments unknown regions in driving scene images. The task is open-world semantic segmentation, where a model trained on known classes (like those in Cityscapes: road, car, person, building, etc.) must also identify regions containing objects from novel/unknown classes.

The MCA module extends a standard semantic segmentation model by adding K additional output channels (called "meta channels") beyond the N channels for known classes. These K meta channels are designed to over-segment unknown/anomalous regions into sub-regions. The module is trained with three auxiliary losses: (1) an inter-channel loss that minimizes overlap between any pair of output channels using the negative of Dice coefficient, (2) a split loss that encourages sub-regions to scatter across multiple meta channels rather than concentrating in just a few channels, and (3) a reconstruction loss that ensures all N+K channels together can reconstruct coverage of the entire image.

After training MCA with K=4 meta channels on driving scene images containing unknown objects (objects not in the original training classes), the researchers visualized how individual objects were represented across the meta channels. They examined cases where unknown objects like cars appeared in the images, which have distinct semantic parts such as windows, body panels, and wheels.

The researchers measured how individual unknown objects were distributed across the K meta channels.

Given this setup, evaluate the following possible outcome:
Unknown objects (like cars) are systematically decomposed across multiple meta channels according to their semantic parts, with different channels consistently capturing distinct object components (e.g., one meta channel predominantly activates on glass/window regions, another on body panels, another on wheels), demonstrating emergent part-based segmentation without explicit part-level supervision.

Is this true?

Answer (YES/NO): NO